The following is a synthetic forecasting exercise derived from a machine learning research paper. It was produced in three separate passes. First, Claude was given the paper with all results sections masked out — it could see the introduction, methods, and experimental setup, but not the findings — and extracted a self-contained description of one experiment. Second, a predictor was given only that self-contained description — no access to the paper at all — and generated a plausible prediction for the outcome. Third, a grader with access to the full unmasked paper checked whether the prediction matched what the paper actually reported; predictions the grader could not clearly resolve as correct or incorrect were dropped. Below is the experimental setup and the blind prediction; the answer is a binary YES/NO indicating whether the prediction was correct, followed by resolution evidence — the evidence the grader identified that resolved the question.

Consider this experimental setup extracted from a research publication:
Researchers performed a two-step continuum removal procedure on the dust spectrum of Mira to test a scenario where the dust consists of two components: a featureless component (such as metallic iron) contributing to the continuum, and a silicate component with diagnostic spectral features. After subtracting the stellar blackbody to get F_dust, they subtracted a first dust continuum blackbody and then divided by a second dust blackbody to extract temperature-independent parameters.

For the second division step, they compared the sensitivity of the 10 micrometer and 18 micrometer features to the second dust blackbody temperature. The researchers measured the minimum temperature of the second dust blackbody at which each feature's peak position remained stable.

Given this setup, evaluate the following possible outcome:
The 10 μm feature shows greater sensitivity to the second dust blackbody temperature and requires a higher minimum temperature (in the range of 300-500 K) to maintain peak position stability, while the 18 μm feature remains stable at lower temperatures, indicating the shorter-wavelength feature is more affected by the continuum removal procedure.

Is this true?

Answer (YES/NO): NO